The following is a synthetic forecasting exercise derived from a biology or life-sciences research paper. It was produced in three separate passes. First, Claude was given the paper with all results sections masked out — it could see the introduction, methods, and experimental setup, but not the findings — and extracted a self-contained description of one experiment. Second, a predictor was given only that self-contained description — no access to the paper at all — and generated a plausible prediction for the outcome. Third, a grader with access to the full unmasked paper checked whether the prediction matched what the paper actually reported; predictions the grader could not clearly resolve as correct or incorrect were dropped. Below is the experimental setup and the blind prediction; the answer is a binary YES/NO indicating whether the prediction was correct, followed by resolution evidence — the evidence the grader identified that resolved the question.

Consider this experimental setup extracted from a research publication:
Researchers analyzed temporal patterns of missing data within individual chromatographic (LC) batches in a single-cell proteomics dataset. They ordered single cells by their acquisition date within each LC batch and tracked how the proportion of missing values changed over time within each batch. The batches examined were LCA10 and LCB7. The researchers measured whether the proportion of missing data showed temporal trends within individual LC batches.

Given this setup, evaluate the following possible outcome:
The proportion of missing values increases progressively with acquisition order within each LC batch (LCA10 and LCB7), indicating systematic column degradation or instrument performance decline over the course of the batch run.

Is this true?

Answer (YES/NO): NO